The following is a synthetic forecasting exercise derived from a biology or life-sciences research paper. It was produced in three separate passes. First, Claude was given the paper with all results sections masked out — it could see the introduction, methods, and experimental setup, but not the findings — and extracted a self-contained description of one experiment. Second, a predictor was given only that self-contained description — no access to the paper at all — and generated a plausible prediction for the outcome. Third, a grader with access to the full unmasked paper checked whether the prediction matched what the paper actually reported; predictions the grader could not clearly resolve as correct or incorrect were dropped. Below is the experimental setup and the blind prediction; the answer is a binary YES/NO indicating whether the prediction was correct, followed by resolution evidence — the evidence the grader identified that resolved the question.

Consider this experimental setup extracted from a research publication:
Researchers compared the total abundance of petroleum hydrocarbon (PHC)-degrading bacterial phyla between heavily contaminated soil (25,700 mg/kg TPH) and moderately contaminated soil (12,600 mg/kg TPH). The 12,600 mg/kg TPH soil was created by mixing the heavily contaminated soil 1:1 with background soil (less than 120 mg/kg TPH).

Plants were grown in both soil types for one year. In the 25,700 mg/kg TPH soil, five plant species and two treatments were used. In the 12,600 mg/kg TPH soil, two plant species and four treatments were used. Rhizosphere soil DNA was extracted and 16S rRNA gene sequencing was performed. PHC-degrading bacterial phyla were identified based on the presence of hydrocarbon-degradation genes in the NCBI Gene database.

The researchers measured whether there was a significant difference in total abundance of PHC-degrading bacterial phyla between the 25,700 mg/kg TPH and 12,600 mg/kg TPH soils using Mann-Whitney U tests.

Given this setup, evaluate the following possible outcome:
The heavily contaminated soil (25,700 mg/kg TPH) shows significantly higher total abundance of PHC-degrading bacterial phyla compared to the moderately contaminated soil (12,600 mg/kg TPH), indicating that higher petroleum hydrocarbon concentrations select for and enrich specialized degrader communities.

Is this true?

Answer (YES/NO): NO